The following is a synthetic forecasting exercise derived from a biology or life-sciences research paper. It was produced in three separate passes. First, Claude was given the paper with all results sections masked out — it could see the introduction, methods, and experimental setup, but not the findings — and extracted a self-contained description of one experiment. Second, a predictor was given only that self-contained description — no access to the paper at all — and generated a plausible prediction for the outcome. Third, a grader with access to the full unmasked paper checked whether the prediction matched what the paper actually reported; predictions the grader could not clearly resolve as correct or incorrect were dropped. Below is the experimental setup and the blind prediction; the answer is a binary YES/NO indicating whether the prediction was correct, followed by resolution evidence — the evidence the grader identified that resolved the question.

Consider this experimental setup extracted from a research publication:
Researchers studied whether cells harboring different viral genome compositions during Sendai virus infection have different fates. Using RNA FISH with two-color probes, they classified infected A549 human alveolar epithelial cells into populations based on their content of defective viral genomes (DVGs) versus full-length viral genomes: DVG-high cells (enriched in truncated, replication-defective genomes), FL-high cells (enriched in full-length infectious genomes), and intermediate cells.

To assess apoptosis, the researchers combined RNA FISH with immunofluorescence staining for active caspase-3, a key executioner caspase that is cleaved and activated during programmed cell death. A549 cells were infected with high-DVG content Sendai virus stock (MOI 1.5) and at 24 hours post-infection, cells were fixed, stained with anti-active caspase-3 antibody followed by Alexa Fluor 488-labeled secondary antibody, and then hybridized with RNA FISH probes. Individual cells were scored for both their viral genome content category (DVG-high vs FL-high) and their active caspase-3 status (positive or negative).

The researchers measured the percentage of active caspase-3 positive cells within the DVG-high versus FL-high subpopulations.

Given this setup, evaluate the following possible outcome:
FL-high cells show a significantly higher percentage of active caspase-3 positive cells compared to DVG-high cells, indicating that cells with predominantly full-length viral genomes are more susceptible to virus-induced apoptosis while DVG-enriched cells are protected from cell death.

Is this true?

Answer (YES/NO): YES